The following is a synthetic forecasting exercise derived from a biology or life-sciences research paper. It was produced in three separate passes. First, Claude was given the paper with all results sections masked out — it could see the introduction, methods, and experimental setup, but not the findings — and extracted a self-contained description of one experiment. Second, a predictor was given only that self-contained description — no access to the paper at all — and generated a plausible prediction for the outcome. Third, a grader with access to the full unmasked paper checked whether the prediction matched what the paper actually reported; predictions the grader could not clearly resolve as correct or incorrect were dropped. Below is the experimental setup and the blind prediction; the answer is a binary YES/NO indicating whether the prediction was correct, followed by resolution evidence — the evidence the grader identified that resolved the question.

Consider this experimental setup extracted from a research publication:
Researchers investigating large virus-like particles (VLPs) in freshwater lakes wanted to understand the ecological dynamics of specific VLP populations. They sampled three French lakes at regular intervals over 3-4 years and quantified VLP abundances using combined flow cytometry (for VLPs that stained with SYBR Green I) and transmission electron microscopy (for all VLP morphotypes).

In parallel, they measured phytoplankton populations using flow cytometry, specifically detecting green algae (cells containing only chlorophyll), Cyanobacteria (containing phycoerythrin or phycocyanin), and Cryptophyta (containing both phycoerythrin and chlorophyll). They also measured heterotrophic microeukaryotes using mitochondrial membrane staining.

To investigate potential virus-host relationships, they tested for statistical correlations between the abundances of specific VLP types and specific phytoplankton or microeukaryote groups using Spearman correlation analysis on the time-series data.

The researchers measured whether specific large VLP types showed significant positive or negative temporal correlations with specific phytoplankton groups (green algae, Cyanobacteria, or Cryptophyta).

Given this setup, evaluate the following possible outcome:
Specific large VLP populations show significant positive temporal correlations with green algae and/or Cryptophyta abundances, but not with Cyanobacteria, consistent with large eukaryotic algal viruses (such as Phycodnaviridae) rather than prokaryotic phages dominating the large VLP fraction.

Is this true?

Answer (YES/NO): NO